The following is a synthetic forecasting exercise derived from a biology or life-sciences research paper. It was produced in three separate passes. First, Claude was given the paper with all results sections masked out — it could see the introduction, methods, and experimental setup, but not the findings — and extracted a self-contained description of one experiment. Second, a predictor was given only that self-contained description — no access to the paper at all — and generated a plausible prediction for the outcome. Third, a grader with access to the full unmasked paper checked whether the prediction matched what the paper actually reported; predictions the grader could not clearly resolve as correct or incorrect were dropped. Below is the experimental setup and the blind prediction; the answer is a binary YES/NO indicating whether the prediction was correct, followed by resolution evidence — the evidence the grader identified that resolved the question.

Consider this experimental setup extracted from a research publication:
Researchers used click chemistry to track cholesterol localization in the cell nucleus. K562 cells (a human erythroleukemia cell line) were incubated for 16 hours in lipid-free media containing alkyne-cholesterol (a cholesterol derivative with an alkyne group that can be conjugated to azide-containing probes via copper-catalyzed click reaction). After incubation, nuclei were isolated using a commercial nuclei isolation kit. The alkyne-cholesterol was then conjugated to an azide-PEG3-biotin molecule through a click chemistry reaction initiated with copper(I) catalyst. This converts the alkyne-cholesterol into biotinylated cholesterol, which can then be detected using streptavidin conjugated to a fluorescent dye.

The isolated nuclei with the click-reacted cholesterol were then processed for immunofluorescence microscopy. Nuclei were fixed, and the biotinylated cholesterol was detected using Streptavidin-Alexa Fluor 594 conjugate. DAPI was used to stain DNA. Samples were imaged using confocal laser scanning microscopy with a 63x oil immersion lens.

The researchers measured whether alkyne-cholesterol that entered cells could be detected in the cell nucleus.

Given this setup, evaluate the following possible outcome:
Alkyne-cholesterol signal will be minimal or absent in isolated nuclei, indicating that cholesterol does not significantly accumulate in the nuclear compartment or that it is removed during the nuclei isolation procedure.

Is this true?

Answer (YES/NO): NO